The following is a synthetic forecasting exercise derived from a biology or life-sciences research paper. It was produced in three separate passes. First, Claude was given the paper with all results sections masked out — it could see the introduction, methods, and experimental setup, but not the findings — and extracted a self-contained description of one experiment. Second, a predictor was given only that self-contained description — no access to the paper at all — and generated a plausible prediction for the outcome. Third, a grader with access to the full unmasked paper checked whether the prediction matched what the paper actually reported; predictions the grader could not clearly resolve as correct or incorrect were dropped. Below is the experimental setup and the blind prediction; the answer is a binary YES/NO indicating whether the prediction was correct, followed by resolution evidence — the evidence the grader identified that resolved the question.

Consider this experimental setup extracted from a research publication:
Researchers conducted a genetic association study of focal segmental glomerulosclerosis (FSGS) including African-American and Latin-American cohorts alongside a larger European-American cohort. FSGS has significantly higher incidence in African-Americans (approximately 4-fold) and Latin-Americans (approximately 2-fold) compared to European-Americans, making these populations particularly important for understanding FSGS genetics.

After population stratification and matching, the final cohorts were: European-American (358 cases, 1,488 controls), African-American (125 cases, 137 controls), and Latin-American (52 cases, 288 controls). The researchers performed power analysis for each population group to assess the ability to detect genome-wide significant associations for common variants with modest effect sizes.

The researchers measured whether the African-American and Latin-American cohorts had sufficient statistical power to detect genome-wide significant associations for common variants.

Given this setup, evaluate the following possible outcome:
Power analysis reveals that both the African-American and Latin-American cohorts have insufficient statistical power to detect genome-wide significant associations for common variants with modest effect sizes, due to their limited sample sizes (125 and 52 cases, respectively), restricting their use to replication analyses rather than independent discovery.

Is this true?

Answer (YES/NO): YES